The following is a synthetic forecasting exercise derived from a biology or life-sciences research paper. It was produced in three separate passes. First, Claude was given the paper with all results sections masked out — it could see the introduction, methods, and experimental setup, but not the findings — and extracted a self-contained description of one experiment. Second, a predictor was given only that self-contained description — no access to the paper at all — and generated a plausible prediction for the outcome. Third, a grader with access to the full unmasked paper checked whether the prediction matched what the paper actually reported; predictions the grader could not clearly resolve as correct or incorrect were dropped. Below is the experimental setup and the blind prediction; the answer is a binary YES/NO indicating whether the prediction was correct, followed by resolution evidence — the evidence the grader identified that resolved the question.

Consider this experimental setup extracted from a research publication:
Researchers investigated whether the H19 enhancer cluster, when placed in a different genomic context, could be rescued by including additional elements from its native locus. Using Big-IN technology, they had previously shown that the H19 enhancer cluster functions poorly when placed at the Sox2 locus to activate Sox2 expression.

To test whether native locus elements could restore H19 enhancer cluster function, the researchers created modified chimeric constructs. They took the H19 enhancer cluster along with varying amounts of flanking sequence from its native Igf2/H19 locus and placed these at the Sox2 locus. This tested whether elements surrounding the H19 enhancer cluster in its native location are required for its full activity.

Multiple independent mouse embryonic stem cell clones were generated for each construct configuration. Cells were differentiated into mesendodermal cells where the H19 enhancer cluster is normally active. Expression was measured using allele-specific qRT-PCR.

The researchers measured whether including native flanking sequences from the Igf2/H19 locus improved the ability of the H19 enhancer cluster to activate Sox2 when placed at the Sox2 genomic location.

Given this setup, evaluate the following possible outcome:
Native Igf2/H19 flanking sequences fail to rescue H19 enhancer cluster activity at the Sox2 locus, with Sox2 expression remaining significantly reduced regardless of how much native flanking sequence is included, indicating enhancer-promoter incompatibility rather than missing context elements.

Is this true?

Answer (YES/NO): NO